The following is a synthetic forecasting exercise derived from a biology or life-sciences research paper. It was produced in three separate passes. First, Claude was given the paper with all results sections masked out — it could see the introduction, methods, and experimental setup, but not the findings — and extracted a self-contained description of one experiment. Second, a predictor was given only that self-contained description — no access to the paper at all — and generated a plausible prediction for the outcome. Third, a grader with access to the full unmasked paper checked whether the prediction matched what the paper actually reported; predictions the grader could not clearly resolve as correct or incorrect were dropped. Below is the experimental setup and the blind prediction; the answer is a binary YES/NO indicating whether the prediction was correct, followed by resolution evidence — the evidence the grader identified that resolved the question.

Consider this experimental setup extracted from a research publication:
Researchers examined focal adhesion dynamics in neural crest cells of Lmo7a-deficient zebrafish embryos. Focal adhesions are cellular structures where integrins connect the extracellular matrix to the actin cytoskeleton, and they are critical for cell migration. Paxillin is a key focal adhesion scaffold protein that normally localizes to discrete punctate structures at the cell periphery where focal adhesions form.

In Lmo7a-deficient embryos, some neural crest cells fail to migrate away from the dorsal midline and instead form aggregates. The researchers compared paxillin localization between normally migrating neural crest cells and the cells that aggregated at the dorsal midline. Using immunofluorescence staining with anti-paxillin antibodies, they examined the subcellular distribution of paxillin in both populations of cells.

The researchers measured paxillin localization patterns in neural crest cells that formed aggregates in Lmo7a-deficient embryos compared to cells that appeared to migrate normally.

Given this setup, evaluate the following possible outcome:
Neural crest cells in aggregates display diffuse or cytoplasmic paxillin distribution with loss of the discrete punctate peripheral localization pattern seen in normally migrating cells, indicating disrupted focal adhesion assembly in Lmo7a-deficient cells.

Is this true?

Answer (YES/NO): YES